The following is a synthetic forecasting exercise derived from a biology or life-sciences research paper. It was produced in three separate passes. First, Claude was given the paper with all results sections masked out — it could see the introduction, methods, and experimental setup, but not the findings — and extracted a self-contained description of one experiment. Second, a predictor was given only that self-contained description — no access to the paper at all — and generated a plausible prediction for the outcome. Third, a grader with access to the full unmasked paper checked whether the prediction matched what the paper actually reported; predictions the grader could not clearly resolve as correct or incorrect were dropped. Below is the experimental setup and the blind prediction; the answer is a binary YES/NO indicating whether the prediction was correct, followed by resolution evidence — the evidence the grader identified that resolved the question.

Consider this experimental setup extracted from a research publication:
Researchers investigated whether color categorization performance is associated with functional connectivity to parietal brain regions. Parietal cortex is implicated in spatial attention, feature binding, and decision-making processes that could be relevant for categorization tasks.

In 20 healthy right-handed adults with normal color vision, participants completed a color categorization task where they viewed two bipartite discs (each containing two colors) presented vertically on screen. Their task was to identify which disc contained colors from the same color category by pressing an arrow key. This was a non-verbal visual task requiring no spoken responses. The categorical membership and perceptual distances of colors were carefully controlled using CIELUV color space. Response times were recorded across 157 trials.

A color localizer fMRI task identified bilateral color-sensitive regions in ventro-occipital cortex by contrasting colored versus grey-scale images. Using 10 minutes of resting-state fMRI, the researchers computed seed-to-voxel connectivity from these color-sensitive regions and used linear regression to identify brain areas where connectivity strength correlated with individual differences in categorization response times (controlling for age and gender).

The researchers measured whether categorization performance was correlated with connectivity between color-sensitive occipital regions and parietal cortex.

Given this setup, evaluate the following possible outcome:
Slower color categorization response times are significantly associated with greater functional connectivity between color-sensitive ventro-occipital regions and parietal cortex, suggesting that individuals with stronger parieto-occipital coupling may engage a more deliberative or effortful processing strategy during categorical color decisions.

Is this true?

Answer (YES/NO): NO